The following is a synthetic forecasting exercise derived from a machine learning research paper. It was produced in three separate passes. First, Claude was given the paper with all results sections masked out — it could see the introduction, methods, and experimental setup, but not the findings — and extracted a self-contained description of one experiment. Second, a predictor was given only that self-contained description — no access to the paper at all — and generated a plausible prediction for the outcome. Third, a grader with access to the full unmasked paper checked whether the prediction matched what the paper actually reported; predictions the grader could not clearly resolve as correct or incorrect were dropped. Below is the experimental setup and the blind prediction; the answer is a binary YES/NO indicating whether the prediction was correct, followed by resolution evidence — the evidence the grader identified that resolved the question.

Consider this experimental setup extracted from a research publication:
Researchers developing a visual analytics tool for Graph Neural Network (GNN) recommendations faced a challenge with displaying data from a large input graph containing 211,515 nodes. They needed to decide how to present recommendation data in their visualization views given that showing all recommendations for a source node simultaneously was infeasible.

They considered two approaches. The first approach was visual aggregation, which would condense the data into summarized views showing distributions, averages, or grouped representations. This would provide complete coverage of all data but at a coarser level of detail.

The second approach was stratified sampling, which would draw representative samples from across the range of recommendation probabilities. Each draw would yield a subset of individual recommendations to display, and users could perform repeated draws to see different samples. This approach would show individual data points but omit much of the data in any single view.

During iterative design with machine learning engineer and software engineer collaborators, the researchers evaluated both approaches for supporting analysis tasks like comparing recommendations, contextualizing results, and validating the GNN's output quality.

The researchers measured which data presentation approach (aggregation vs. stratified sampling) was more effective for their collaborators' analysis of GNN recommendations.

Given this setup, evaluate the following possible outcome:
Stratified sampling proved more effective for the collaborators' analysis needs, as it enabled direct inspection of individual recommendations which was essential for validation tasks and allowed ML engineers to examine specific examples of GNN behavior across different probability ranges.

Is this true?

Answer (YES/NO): YES